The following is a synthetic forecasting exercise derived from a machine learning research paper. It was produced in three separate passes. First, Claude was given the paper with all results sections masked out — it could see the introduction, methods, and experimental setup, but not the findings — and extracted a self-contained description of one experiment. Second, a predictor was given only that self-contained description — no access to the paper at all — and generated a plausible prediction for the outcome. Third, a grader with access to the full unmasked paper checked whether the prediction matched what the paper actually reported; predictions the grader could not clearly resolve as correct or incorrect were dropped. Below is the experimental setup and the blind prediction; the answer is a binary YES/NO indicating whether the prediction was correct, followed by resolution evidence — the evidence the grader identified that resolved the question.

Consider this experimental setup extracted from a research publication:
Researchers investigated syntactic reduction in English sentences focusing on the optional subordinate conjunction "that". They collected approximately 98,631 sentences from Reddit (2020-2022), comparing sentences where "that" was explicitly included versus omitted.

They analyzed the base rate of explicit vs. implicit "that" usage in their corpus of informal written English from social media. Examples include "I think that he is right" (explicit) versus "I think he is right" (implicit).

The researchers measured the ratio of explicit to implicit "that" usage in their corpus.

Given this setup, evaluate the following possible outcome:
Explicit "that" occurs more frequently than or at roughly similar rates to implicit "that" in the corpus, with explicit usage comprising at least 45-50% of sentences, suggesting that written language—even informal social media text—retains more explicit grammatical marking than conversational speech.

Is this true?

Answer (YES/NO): NO